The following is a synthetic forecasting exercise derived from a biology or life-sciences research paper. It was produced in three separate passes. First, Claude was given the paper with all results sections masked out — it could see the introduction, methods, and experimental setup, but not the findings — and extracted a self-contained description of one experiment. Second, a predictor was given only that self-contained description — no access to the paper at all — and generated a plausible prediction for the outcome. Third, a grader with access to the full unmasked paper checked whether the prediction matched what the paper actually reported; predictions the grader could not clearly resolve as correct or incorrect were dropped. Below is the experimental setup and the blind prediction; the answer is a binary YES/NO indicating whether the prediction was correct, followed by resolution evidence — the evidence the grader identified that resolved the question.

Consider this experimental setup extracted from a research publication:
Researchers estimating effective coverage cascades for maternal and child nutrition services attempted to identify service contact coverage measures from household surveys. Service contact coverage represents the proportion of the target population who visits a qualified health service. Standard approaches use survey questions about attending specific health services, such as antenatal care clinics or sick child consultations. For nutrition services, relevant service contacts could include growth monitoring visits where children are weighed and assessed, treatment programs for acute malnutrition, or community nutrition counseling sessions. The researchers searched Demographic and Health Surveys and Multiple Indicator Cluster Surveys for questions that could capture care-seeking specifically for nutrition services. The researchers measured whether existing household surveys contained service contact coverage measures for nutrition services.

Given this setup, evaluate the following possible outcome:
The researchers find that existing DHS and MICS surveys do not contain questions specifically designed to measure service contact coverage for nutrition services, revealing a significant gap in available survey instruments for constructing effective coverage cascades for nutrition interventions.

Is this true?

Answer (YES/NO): YES